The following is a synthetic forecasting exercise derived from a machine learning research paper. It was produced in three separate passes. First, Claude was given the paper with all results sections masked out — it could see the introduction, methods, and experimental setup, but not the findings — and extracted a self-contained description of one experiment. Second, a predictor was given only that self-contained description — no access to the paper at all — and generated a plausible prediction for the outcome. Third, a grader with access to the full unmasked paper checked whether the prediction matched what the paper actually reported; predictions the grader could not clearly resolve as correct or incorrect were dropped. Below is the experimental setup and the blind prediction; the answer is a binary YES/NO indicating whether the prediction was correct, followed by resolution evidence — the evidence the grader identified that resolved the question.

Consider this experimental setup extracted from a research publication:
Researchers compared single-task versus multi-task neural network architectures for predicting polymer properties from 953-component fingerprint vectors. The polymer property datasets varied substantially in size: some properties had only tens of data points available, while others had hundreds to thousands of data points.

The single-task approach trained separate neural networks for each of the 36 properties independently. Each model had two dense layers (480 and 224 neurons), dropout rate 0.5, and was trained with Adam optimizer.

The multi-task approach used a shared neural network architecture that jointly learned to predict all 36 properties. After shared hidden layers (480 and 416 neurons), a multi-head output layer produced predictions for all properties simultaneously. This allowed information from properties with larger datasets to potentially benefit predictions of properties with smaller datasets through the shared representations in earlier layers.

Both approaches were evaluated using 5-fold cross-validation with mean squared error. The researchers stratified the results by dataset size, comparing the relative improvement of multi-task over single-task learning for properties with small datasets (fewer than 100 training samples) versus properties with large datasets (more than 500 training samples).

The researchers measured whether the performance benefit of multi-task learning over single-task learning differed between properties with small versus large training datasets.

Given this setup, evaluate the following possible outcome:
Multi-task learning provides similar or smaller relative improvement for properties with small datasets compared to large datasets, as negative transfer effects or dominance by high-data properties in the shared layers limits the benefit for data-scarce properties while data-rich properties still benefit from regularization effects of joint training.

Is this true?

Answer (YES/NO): NO